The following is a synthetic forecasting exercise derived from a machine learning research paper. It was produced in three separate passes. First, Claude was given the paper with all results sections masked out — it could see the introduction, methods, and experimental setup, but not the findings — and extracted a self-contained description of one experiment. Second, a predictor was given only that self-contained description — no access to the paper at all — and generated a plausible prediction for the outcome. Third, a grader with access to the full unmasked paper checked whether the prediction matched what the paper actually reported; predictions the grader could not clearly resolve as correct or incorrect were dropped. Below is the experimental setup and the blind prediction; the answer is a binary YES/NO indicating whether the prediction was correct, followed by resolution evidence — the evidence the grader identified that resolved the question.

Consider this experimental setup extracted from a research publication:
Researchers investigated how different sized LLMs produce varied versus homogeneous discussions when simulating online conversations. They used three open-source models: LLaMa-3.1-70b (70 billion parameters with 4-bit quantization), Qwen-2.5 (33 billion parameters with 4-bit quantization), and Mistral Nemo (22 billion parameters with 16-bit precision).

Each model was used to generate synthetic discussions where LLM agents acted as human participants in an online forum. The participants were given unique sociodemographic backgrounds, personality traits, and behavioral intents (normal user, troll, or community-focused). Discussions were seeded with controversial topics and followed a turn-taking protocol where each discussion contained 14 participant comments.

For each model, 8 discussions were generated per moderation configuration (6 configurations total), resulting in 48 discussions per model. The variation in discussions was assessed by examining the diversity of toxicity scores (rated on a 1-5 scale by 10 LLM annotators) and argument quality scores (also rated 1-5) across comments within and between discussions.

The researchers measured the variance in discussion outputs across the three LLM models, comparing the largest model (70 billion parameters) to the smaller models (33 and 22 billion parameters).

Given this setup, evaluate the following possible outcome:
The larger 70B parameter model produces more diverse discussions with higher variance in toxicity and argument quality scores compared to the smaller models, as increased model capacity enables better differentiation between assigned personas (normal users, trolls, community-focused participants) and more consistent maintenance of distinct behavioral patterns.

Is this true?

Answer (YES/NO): NO